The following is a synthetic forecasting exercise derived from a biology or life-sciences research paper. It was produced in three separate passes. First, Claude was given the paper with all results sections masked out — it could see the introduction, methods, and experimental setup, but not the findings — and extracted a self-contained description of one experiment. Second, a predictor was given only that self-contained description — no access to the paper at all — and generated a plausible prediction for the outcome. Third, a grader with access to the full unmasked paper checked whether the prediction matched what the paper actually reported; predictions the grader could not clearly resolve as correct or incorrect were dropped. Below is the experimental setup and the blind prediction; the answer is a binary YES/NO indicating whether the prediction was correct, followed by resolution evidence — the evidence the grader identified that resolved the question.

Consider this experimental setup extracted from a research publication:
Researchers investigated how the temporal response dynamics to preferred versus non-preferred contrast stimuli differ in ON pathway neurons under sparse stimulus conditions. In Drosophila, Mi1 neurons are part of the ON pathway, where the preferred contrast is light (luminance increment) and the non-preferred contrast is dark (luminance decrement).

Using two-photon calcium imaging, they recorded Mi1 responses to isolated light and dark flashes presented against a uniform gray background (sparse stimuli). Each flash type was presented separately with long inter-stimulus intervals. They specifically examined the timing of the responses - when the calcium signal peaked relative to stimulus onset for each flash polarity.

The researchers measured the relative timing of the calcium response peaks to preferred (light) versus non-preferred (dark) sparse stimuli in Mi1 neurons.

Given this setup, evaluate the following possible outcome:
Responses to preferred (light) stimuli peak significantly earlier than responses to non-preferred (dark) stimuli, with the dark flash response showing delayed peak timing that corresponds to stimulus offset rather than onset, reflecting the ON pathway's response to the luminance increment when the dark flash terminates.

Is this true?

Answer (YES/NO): NO